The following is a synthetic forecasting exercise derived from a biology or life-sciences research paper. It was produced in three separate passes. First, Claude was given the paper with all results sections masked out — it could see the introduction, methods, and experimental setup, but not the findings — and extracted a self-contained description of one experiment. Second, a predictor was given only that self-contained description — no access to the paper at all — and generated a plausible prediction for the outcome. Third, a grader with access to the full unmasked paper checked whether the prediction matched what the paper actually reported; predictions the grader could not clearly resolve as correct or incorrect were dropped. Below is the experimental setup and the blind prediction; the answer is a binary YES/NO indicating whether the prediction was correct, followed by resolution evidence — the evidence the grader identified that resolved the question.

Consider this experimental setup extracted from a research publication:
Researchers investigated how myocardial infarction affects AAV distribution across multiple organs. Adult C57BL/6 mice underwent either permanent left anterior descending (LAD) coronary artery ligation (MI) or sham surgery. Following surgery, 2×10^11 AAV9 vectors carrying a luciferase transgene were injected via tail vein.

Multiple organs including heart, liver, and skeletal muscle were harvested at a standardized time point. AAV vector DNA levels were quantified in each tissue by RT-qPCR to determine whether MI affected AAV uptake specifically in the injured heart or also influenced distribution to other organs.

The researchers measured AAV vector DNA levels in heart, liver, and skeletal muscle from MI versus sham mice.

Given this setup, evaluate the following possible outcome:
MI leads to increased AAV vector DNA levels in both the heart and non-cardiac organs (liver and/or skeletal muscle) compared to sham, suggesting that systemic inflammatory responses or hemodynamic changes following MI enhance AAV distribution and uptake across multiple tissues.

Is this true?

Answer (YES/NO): NO